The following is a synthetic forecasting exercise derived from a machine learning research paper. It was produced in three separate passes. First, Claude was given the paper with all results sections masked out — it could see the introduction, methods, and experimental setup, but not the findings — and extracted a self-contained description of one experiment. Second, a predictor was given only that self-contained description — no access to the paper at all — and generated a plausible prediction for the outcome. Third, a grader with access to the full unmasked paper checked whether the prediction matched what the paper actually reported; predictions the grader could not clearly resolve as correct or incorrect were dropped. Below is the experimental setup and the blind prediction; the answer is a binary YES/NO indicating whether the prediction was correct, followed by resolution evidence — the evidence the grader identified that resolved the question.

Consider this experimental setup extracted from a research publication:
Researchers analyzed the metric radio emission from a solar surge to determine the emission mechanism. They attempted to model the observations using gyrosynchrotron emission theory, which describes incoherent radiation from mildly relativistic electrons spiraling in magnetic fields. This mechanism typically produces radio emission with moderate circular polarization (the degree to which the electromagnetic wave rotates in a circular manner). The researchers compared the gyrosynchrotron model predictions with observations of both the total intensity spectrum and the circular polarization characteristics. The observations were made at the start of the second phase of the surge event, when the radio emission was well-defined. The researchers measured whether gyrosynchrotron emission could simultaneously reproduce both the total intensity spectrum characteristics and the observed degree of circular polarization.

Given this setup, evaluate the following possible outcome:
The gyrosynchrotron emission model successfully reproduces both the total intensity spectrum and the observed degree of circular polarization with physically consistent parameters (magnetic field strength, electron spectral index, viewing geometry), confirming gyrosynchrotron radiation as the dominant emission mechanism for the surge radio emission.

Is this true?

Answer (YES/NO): NO